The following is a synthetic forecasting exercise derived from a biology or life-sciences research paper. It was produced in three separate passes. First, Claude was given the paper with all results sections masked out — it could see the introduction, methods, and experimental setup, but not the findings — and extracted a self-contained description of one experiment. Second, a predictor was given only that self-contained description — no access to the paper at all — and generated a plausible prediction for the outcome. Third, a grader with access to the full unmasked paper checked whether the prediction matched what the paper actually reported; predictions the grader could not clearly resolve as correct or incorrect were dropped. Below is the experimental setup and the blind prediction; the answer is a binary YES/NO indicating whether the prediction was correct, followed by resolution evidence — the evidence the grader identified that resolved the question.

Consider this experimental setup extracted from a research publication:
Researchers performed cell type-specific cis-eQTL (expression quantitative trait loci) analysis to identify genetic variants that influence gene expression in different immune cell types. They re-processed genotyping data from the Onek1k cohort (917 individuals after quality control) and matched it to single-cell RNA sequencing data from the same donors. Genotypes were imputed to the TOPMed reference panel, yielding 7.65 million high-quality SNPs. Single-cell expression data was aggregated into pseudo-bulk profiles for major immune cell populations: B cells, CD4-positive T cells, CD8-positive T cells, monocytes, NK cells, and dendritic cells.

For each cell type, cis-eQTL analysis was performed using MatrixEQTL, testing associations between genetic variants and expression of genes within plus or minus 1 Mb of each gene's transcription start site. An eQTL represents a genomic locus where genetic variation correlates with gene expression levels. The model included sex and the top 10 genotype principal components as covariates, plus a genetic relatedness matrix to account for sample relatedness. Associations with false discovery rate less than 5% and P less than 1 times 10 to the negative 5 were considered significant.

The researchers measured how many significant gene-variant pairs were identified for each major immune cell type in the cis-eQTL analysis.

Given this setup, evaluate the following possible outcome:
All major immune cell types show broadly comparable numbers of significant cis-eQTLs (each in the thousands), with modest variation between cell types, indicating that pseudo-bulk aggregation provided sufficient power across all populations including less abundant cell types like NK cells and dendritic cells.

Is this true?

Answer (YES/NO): NO